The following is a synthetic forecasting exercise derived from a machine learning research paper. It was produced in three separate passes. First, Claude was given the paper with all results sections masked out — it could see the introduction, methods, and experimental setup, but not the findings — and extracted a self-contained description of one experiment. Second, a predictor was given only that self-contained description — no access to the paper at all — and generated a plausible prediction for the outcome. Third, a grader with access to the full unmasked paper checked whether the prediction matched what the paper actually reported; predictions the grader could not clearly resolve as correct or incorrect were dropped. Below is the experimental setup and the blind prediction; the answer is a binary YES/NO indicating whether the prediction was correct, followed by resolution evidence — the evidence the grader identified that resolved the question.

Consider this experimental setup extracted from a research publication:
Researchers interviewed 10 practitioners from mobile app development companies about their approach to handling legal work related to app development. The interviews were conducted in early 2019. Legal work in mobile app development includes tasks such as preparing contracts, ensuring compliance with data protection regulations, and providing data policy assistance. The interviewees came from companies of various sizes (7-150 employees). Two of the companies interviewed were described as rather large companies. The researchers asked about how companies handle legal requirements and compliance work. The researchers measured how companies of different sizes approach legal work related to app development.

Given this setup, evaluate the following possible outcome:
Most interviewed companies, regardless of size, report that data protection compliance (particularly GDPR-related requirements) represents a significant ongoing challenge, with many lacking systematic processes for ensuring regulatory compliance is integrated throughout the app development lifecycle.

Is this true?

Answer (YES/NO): NO